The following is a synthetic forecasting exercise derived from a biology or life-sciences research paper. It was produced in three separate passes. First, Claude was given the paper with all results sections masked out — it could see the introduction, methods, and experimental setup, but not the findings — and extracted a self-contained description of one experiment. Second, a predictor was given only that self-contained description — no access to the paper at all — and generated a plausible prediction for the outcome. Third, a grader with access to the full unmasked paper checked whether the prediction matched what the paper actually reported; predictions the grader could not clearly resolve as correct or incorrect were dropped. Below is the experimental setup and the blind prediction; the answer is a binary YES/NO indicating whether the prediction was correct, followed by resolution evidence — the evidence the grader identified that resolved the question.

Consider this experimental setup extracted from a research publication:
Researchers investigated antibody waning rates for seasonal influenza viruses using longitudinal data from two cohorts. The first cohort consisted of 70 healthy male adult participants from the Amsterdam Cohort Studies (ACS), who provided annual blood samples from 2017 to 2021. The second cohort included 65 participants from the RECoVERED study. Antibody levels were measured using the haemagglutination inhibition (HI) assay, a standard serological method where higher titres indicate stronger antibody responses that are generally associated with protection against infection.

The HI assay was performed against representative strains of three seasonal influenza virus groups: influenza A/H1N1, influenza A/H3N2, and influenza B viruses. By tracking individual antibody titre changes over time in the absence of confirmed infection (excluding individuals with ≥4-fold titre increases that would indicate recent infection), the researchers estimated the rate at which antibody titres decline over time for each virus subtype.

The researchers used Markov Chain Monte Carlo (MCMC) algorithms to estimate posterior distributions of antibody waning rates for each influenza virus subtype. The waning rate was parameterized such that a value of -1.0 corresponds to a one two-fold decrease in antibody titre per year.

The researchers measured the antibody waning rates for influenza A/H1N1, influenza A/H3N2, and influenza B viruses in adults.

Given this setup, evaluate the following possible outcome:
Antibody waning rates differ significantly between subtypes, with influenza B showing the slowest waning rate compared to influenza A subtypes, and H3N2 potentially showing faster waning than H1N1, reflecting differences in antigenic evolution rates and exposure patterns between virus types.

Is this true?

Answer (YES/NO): NO